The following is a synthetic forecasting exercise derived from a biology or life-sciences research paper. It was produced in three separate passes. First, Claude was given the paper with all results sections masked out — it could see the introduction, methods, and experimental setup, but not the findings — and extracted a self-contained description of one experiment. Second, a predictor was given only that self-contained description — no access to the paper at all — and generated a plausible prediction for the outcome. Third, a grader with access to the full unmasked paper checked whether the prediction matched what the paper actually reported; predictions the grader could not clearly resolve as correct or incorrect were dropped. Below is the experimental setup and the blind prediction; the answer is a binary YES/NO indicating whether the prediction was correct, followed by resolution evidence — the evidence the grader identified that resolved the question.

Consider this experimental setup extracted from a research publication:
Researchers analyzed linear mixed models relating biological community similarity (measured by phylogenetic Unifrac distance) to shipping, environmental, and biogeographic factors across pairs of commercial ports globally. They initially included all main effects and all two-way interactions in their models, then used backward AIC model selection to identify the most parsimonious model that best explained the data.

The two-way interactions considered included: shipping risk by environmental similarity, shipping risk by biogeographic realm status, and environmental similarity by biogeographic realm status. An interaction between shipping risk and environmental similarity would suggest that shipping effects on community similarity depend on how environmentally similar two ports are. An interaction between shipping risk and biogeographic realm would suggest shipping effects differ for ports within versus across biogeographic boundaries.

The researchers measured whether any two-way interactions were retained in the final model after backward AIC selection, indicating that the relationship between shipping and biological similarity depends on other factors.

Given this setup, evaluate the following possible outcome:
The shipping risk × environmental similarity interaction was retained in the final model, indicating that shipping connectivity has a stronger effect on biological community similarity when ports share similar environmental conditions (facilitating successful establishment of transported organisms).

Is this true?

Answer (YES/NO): YES